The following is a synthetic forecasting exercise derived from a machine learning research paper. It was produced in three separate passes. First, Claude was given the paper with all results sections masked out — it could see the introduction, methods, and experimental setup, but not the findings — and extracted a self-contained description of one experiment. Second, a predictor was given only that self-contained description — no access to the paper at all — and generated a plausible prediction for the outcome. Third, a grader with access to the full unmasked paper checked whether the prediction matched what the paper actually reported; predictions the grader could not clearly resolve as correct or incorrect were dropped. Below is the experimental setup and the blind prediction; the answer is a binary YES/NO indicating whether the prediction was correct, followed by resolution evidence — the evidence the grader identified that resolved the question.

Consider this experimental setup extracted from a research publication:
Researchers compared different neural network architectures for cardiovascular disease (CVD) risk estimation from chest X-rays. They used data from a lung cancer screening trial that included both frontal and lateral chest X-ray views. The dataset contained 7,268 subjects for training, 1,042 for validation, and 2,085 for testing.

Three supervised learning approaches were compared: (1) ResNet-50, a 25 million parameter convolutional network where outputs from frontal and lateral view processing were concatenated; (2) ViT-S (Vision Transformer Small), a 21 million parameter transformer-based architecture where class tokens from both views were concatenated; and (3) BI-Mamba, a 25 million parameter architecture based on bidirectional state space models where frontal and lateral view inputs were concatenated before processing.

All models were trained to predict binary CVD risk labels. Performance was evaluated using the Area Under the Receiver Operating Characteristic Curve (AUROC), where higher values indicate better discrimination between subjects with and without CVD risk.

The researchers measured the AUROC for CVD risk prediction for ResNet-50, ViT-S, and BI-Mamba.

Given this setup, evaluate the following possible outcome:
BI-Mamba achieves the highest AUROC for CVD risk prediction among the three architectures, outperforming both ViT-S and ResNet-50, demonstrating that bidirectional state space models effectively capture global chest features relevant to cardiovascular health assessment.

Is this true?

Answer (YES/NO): YES